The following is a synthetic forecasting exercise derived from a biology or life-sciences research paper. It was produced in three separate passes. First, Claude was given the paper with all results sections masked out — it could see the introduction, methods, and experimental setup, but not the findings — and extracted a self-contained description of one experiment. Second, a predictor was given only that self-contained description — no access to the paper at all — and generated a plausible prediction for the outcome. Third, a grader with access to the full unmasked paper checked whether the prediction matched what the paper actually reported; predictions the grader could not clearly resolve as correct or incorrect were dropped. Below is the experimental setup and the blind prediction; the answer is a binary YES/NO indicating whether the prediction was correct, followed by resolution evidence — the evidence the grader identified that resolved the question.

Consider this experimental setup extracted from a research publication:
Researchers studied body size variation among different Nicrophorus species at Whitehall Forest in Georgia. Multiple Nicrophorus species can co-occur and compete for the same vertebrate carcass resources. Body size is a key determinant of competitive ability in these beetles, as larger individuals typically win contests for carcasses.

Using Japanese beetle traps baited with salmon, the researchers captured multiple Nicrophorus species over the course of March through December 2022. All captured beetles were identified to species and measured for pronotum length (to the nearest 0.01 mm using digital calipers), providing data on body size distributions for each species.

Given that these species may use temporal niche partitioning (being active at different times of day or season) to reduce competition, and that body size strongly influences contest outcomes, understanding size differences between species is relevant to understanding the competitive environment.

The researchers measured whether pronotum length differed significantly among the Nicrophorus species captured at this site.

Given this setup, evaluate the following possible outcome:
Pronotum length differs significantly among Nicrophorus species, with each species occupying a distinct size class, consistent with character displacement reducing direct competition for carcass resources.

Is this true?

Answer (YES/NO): NO